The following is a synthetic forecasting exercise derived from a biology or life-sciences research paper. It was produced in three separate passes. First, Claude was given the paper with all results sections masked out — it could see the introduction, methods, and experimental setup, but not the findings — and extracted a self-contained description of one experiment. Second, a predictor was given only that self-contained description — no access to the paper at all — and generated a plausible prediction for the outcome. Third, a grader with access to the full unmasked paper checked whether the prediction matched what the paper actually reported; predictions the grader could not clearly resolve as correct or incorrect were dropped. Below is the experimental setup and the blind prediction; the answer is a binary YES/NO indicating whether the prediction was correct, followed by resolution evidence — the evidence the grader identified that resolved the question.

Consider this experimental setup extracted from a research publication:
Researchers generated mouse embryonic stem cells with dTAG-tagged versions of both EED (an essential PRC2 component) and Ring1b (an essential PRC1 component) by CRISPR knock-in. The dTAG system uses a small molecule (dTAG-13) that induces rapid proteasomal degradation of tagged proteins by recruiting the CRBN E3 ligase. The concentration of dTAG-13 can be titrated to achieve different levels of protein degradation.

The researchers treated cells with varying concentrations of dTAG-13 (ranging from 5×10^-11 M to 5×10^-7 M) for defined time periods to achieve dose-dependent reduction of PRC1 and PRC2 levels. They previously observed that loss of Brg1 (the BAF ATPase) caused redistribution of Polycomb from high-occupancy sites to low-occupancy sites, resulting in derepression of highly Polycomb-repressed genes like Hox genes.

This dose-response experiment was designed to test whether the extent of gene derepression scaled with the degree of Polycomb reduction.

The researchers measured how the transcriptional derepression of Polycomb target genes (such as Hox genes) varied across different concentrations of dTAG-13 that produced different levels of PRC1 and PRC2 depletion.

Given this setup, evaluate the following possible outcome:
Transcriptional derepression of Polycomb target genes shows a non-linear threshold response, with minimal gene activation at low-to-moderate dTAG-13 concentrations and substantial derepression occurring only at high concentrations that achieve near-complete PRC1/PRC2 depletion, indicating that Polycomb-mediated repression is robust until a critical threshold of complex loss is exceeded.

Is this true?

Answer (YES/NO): NO